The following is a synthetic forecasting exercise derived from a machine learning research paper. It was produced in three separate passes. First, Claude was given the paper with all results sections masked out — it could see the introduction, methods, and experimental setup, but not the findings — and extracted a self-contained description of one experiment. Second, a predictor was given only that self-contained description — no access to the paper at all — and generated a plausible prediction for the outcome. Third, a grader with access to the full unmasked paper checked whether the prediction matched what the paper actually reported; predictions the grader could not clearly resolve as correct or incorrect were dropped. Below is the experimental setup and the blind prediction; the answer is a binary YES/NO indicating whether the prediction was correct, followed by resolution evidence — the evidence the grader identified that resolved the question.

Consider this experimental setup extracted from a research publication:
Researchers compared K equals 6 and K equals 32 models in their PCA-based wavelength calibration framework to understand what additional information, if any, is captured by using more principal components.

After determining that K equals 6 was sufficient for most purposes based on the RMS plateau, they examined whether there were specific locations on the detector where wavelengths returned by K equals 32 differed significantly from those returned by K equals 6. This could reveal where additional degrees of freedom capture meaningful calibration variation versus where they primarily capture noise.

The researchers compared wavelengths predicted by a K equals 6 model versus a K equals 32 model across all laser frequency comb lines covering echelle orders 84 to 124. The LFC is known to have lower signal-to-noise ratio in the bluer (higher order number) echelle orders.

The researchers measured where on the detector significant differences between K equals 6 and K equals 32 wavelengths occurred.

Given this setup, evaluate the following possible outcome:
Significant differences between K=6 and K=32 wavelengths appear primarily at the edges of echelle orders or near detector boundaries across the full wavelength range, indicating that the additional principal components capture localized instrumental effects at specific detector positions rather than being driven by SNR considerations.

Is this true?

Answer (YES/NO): NO